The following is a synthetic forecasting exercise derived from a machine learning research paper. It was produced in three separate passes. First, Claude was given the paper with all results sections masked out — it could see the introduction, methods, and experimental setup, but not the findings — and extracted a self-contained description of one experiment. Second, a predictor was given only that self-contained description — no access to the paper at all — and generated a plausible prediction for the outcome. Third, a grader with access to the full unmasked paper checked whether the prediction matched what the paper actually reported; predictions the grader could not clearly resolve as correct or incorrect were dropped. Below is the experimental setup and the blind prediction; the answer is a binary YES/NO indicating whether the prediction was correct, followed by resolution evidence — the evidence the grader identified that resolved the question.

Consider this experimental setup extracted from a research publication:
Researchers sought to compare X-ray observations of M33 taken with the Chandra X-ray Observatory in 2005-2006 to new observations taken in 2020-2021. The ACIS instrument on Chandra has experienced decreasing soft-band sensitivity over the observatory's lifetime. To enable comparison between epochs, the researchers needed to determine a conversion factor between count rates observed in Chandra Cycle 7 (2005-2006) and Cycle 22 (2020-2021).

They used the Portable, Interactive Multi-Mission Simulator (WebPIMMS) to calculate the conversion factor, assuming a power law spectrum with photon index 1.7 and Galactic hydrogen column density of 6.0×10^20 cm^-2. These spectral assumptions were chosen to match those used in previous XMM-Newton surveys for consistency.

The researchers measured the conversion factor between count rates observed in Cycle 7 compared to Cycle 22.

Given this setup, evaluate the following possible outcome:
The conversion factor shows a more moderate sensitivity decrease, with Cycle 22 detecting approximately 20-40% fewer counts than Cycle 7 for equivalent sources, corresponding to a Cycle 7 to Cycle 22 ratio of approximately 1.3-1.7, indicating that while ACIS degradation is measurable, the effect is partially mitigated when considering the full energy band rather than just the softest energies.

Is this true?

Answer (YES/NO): YES